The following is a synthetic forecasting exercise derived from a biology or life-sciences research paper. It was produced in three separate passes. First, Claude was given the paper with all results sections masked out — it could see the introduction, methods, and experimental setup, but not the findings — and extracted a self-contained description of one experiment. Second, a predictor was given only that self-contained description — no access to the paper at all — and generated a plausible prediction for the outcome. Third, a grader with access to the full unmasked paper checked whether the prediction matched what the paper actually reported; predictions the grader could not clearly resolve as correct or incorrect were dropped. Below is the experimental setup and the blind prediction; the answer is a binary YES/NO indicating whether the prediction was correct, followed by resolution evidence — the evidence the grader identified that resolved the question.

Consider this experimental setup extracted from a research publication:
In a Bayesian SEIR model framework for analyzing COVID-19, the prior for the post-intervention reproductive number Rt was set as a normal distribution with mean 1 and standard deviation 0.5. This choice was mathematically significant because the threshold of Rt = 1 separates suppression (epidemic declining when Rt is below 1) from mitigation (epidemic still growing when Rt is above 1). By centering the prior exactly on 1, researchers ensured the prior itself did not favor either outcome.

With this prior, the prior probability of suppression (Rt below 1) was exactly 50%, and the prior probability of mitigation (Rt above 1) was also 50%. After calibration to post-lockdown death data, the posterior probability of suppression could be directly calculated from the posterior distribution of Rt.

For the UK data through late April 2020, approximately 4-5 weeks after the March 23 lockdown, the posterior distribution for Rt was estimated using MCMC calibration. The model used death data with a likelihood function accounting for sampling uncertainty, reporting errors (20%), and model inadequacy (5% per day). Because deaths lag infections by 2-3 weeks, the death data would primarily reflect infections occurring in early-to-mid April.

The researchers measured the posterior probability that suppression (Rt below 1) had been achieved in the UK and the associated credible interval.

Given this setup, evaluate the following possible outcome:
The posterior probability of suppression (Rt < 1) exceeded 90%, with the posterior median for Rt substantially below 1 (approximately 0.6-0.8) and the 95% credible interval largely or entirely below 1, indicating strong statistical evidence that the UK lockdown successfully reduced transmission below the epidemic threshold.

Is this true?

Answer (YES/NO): YES